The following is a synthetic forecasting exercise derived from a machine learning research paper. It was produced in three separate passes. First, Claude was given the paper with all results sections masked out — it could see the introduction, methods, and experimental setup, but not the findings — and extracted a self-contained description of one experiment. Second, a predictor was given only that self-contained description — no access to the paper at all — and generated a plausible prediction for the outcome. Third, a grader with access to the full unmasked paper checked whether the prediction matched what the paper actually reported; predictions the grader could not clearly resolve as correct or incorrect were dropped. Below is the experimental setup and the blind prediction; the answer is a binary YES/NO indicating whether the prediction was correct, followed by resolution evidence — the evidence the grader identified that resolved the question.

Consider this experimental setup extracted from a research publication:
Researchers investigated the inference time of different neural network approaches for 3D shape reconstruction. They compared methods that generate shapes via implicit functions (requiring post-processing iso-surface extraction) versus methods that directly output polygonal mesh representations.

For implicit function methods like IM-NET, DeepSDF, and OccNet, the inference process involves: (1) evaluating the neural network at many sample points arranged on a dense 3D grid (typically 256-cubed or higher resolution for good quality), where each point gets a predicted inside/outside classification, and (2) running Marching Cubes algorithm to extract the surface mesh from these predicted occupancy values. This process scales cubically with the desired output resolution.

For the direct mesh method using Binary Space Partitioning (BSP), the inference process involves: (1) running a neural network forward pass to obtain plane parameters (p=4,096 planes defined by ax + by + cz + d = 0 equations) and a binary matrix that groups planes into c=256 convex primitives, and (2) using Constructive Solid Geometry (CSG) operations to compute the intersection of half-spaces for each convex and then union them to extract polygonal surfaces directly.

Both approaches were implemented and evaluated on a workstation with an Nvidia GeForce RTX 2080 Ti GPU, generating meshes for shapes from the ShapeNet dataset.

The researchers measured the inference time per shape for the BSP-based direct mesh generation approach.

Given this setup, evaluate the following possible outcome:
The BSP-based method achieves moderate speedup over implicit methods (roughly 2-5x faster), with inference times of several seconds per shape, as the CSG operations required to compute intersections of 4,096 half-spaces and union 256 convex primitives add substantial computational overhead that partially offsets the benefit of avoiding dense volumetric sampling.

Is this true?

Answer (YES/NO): NO